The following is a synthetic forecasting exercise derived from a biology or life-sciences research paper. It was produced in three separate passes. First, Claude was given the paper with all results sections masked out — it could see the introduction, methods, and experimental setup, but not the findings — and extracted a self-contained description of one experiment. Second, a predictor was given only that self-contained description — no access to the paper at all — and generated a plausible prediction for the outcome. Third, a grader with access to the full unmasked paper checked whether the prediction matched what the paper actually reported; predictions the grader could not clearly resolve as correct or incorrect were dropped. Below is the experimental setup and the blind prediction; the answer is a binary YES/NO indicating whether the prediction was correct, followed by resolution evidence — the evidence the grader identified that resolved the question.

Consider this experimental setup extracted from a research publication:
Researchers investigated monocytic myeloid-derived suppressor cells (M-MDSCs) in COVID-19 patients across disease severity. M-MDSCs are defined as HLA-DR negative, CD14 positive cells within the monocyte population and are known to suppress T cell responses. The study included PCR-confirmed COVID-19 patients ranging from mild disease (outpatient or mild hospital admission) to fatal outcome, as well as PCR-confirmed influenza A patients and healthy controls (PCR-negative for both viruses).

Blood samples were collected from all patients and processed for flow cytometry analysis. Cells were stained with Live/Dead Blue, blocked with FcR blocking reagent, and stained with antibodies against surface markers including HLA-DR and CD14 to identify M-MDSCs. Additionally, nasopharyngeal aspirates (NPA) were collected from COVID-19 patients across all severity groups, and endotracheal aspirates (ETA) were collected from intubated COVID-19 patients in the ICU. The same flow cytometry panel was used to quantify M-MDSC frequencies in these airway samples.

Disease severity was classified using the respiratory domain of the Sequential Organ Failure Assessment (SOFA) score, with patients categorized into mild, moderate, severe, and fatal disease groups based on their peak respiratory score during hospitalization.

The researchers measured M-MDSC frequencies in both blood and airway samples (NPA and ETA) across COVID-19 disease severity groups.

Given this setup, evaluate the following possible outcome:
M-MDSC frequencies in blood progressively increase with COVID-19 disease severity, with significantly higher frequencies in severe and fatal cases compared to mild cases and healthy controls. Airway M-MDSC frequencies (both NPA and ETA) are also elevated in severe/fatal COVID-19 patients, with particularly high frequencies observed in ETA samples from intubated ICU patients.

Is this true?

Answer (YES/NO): NO